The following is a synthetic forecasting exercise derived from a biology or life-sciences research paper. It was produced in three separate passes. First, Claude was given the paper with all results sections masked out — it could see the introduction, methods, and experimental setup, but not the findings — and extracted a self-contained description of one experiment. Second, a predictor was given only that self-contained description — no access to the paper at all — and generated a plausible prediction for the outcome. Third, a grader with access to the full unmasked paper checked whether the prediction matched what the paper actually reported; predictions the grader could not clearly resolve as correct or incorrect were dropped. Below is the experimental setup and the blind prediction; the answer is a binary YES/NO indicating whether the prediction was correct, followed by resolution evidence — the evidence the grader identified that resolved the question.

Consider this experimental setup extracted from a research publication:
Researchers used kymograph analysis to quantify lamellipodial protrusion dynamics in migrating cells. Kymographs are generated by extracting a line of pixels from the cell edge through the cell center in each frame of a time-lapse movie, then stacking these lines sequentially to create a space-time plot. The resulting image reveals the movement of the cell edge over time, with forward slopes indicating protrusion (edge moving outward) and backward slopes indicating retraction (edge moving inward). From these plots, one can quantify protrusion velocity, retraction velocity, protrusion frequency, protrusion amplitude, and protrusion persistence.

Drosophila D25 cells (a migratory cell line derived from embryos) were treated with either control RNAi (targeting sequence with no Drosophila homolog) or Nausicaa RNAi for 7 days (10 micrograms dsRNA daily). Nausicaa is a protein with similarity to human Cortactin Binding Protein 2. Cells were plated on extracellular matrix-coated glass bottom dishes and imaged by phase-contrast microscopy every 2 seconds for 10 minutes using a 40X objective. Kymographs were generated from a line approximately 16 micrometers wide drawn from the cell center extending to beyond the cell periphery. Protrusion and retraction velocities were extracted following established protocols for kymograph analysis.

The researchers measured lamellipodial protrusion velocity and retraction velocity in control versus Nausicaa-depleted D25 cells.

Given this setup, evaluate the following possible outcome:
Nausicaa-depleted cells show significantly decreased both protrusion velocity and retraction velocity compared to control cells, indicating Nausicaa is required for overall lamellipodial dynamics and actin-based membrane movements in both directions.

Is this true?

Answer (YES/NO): NO